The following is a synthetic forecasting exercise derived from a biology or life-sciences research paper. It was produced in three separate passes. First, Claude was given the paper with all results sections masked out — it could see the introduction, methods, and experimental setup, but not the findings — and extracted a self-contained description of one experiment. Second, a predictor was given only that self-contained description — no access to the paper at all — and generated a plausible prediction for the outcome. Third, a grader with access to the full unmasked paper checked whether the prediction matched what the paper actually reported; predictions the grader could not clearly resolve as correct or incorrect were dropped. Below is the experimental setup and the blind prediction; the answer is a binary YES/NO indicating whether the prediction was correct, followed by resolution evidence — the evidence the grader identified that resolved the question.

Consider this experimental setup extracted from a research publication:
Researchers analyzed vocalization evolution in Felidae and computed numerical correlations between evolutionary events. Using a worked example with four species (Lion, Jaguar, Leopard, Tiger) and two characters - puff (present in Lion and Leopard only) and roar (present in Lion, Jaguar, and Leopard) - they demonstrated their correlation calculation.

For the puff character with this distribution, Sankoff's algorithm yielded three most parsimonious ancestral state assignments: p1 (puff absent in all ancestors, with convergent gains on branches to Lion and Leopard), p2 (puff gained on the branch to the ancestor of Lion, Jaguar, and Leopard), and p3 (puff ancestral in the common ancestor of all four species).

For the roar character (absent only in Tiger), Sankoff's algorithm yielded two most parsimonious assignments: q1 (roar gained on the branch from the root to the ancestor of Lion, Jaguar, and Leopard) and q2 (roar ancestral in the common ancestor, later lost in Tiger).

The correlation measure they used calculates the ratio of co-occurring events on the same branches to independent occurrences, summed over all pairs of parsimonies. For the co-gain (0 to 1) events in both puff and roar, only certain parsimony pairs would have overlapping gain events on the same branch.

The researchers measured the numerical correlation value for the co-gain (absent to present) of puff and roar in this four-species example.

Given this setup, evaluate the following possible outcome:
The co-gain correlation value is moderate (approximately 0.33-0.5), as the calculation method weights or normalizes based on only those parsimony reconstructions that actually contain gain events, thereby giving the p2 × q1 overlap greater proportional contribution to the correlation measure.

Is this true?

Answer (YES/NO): YES